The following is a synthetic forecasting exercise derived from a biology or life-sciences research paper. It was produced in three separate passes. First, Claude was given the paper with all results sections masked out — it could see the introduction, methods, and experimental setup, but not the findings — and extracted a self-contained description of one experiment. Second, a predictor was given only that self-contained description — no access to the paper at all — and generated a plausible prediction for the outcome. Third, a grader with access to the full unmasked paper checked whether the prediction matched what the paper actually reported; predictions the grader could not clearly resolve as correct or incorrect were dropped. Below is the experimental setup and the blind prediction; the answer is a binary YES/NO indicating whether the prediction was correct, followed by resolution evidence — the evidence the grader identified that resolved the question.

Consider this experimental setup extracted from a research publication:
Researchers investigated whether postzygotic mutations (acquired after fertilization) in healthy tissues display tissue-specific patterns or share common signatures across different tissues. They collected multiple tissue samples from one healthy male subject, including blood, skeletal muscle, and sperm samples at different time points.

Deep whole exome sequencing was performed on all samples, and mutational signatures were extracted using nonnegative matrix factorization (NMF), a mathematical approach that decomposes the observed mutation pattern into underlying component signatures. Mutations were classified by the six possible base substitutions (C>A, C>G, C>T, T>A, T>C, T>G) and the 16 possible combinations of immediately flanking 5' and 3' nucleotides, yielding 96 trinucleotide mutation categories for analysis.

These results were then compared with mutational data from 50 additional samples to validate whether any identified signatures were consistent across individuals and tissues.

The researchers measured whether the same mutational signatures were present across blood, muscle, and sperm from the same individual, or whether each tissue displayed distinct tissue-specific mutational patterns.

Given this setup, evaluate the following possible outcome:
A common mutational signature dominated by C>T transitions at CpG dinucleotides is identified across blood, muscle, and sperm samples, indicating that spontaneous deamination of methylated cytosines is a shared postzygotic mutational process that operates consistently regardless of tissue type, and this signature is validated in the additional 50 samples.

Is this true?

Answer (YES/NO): NO